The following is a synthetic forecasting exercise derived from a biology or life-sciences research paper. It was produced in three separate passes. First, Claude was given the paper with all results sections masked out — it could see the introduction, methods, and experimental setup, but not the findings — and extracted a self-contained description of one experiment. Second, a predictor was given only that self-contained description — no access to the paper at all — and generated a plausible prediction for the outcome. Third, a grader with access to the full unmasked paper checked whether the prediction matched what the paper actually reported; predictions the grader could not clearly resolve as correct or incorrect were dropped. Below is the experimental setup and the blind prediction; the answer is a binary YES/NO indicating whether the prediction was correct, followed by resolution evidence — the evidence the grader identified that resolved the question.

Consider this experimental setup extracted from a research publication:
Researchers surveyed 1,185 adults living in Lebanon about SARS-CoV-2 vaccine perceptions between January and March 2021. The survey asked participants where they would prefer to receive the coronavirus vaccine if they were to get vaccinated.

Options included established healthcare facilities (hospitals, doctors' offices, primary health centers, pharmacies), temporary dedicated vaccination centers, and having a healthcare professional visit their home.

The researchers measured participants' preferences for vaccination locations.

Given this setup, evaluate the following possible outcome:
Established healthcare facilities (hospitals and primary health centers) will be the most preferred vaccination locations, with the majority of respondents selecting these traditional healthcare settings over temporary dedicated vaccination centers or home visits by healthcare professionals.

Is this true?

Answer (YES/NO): YES